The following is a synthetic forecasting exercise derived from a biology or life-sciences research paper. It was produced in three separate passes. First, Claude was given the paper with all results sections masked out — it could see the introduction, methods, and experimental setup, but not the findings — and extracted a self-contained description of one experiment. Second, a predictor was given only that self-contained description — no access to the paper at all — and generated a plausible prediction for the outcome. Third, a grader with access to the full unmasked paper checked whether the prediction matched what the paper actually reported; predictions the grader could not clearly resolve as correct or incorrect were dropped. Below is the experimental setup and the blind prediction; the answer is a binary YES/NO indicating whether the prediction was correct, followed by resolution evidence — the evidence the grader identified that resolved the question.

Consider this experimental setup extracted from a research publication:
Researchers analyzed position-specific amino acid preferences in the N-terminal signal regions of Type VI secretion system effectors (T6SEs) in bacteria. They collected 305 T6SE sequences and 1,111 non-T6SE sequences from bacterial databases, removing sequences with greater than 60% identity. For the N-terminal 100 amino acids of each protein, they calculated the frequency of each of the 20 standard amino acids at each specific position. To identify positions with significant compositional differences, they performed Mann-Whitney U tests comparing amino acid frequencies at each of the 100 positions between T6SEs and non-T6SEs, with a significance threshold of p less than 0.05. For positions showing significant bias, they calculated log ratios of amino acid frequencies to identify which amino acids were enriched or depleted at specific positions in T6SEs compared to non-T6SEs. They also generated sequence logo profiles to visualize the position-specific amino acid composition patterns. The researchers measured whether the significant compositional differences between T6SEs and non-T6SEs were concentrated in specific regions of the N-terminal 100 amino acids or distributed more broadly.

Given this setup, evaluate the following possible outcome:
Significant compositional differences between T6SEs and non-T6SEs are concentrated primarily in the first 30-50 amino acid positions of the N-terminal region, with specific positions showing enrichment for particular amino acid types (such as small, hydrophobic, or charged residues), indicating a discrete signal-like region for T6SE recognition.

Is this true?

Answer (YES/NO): NO